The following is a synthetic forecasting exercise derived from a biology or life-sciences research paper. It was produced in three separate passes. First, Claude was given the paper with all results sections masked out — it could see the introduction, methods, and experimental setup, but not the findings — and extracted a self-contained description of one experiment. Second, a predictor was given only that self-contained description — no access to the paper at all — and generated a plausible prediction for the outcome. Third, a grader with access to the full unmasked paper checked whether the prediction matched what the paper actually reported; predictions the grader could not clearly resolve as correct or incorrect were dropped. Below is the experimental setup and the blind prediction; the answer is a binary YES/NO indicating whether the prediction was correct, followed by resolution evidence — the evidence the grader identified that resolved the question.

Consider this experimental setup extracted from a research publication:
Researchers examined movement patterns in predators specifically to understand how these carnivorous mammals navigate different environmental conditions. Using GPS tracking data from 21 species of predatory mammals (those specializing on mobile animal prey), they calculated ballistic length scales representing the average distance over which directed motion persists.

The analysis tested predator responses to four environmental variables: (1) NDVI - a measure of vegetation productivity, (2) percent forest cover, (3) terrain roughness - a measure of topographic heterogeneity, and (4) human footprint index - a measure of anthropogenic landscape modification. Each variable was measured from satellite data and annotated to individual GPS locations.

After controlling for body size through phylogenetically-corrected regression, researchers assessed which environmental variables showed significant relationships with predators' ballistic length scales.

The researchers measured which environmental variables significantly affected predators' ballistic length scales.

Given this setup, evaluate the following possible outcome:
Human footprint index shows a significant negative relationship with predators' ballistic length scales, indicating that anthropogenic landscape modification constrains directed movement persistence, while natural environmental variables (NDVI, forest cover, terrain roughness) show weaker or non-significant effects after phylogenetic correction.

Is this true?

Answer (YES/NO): NO